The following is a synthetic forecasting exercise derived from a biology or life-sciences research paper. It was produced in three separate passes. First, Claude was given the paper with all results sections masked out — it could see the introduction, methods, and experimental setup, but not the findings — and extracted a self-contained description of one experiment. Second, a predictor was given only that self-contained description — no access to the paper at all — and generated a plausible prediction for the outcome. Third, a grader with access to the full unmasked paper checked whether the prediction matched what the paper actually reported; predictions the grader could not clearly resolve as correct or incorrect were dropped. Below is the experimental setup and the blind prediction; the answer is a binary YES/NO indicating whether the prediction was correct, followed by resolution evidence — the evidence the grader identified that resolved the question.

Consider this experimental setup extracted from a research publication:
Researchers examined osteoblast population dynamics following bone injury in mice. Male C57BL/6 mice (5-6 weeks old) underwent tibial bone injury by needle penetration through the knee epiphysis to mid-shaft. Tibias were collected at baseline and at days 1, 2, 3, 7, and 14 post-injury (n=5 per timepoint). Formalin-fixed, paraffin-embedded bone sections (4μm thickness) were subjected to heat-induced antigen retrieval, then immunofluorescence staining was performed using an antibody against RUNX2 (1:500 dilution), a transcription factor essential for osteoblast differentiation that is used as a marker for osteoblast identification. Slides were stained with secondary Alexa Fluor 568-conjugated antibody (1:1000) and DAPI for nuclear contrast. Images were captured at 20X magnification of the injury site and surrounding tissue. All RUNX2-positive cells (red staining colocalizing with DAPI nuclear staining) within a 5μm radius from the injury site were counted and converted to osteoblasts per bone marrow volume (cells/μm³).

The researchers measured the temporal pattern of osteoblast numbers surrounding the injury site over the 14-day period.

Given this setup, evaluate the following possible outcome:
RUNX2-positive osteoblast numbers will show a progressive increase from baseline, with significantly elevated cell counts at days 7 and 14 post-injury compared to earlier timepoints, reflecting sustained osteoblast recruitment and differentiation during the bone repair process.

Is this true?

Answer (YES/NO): NO